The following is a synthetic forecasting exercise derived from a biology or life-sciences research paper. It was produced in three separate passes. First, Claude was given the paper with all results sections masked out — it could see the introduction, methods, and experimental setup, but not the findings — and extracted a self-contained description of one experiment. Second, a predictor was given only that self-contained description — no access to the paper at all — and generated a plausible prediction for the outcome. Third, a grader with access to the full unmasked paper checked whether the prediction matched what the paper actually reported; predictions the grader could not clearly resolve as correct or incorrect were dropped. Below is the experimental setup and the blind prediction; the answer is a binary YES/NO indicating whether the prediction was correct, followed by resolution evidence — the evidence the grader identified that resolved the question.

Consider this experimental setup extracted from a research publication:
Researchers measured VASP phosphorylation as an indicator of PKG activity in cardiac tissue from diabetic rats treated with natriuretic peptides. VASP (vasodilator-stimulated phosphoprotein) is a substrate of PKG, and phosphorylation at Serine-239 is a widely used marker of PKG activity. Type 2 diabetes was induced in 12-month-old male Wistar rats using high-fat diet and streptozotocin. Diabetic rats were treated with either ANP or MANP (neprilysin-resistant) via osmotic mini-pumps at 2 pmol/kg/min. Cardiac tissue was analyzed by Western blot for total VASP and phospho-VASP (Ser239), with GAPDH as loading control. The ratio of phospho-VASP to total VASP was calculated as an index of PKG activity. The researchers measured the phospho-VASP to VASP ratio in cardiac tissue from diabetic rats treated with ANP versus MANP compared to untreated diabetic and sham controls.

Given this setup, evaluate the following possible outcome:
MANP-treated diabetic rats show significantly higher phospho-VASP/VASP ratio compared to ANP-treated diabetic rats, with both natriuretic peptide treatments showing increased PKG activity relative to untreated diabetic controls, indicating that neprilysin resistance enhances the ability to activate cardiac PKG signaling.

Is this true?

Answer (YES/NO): NO